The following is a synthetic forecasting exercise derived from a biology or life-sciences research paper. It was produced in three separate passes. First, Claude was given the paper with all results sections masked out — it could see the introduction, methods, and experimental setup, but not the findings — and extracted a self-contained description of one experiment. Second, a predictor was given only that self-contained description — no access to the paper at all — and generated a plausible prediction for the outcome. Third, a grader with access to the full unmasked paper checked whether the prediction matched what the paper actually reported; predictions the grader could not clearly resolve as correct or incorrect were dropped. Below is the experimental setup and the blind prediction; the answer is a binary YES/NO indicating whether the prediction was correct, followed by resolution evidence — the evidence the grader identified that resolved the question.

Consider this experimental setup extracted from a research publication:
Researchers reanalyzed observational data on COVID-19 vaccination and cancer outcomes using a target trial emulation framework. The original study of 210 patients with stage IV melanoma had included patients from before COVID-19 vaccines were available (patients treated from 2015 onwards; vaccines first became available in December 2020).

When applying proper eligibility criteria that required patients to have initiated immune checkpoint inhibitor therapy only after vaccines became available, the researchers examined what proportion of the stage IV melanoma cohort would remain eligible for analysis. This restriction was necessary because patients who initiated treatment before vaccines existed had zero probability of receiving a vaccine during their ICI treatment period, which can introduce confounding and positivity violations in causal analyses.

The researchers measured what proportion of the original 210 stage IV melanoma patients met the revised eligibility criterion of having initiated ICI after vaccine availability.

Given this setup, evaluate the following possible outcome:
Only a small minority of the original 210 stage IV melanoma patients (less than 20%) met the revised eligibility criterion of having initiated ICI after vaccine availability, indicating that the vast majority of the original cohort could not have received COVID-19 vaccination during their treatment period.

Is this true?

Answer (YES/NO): NO